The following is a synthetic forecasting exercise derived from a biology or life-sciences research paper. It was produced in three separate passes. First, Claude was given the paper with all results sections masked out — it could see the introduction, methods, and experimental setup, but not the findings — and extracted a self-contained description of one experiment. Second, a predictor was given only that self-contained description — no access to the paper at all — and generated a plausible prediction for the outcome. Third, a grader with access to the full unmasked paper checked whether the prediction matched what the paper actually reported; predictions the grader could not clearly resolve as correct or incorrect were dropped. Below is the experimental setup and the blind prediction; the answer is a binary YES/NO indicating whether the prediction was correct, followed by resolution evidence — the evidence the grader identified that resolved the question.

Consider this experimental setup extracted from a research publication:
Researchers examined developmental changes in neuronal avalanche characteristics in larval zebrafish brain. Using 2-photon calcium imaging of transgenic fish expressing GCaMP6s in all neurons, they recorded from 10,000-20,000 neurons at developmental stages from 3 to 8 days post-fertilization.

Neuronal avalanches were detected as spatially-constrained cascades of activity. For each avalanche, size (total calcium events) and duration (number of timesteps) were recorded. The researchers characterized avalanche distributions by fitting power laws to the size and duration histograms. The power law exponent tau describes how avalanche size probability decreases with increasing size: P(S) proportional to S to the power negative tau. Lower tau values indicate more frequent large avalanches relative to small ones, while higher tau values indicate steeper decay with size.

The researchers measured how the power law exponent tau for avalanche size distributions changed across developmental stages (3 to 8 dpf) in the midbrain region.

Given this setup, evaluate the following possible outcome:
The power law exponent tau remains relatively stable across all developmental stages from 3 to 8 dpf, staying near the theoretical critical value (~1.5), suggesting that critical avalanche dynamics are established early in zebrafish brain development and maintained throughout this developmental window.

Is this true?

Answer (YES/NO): NO